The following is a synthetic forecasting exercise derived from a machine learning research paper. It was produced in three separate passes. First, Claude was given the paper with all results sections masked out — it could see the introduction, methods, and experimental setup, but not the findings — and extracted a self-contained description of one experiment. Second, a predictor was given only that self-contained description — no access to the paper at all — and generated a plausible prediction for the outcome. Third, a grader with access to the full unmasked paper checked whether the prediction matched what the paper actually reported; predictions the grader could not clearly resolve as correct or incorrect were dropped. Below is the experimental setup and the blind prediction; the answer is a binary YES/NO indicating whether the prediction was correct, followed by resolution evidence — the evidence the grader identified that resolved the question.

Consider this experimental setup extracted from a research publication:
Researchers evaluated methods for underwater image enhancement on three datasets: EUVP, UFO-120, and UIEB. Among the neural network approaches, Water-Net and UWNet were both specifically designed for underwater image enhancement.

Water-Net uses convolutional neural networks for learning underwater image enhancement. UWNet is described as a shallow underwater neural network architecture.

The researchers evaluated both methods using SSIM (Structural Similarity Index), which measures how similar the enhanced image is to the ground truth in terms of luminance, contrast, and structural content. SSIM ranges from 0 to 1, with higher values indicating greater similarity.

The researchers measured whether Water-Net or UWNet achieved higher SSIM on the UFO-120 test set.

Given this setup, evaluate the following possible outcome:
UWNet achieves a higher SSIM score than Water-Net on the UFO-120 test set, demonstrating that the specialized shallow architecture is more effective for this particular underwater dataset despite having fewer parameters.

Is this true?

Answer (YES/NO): NO